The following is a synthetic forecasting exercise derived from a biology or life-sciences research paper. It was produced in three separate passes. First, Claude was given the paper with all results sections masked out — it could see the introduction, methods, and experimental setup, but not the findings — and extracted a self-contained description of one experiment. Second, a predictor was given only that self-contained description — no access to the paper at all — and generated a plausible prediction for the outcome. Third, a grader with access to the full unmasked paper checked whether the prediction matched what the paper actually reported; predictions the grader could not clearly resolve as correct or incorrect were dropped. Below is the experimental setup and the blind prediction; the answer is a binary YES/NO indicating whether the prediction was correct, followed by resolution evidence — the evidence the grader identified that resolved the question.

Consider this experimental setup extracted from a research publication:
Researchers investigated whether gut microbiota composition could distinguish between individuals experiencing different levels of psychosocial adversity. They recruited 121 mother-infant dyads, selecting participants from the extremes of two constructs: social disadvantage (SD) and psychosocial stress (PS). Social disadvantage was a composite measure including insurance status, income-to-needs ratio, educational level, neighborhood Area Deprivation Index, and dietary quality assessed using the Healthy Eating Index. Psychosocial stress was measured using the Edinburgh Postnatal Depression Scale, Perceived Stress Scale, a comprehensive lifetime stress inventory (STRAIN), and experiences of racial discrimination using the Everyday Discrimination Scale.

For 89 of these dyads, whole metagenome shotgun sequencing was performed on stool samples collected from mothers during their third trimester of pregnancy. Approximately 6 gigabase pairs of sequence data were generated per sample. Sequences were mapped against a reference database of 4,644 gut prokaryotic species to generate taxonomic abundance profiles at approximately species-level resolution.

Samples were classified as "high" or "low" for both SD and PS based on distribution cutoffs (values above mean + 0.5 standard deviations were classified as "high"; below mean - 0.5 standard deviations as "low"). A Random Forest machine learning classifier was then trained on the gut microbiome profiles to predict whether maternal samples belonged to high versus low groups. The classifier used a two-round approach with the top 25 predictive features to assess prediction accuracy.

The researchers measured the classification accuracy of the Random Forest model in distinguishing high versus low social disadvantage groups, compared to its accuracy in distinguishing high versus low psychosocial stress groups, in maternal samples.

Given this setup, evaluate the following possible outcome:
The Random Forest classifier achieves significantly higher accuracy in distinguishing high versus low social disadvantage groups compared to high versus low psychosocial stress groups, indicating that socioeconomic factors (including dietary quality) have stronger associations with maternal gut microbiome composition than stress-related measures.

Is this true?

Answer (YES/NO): NO